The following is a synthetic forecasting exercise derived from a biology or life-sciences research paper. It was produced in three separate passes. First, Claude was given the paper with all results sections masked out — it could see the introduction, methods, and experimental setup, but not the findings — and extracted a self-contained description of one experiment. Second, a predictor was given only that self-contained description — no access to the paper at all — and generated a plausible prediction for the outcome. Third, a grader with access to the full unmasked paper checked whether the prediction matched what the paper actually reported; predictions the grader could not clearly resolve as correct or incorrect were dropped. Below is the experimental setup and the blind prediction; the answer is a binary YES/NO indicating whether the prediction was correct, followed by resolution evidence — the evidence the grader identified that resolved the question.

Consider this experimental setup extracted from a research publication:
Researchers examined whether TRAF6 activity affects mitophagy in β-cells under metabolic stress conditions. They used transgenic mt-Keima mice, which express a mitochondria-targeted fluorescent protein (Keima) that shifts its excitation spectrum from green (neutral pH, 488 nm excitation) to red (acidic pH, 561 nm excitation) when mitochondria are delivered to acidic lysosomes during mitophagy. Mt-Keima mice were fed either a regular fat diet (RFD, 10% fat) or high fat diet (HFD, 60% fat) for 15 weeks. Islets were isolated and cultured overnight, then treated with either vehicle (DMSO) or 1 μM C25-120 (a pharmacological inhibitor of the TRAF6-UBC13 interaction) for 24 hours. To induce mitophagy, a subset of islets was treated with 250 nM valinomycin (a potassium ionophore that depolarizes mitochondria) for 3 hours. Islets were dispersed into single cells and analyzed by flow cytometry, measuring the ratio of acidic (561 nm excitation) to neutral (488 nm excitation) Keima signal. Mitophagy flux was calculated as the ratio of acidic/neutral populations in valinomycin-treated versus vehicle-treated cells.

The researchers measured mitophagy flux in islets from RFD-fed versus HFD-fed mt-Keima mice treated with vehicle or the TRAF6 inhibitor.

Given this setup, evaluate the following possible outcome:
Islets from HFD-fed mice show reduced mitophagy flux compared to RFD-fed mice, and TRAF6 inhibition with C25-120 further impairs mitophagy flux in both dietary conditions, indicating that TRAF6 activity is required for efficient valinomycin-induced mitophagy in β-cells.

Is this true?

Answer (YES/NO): NO